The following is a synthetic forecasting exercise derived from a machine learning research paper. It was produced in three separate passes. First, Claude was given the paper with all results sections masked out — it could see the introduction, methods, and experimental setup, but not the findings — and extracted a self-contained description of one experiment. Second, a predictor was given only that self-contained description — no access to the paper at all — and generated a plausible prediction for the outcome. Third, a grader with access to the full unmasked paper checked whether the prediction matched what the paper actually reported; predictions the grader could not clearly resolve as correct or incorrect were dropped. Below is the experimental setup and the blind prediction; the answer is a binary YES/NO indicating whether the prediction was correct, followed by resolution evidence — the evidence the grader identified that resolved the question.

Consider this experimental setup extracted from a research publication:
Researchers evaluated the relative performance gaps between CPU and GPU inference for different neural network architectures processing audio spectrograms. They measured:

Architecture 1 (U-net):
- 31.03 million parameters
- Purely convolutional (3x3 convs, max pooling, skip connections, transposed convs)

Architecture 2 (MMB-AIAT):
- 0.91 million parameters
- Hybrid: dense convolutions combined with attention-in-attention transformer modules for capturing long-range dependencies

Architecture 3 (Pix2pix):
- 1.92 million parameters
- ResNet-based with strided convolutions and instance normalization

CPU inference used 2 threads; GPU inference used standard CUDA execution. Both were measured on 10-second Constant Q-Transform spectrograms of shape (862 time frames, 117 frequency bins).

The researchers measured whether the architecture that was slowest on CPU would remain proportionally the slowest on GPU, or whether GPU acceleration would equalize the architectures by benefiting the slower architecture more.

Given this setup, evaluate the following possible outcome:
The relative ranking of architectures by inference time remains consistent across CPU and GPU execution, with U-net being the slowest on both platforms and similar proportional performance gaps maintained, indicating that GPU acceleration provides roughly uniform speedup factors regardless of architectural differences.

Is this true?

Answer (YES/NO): NO